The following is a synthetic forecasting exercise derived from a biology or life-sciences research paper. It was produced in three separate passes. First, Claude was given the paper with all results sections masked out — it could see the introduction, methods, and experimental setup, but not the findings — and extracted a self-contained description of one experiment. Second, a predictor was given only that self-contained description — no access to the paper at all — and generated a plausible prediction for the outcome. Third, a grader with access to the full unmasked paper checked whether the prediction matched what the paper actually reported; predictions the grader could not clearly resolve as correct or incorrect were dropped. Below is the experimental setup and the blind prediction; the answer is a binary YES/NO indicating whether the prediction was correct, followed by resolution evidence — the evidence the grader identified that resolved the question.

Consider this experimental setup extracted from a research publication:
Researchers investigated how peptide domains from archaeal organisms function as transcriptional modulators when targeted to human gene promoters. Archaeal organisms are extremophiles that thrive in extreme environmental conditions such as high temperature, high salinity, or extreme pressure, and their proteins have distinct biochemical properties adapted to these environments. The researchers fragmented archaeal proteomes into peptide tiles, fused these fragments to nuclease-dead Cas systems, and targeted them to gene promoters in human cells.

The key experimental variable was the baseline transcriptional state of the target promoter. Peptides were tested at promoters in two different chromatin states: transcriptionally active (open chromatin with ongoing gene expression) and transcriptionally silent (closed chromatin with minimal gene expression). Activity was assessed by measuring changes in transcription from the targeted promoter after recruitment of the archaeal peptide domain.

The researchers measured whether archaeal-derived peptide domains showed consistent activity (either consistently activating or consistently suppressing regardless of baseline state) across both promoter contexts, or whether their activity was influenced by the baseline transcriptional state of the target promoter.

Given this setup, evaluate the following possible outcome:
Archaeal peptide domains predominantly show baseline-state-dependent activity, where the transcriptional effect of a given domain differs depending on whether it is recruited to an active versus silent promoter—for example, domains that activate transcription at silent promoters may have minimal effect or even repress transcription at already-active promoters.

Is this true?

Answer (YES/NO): YES